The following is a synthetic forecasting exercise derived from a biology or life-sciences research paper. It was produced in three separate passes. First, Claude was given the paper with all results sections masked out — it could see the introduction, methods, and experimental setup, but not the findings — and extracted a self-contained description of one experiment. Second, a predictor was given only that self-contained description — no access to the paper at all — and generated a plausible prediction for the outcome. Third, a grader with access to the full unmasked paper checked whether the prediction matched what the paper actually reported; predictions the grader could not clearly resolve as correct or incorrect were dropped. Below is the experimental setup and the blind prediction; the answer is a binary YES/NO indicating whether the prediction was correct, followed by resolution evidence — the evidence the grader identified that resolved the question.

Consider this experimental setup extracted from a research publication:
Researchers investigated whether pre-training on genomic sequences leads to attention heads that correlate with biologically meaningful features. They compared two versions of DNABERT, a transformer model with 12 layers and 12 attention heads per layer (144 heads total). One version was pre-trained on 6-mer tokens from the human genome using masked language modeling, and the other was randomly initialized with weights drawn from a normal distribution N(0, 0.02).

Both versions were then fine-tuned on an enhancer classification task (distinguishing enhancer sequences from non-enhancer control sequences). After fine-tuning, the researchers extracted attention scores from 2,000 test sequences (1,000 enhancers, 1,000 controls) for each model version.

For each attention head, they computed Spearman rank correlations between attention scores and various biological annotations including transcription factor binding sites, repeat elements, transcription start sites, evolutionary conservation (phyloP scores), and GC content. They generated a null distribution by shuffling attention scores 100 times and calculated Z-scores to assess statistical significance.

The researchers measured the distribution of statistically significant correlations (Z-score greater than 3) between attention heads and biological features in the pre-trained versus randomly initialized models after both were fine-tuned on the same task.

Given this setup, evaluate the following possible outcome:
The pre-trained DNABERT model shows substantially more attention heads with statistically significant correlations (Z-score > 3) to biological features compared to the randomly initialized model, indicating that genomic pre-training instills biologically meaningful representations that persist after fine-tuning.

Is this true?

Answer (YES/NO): YES